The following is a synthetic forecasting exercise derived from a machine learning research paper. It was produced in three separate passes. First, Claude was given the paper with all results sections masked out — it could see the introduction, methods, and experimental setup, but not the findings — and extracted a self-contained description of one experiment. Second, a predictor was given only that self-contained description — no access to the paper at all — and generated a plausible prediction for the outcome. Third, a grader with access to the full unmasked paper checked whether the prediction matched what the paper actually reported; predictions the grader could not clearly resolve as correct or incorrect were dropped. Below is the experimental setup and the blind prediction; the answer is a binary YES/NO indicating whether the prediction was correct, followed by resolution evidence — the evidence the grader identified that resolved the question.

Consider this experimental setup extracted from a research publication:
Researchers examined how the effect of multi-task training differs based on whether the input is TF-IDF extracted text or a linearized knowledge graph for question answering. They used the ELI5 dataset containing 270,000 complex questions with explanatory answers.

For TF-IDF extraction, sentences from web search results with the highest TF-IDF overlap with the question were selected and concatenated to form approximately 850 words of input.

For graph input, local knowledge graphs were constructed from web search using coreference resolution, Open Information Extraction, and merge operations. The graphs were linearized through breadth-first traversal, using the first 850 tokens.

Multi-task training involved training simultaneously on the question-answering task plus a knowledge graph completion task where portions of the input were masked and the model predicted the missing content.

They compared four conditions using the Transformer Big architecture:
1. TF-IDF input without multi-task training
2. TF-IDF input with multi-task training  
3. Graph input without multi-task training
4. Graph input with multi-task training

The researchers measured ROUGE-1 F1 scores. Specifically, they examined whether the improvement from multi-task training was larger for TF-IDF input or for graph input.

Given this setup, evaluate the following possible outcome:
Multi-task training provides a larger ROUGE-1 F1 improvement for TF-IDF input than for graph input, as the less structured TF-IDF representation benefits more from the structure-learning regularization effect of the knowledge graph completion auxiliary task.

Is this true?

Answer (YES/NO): NO